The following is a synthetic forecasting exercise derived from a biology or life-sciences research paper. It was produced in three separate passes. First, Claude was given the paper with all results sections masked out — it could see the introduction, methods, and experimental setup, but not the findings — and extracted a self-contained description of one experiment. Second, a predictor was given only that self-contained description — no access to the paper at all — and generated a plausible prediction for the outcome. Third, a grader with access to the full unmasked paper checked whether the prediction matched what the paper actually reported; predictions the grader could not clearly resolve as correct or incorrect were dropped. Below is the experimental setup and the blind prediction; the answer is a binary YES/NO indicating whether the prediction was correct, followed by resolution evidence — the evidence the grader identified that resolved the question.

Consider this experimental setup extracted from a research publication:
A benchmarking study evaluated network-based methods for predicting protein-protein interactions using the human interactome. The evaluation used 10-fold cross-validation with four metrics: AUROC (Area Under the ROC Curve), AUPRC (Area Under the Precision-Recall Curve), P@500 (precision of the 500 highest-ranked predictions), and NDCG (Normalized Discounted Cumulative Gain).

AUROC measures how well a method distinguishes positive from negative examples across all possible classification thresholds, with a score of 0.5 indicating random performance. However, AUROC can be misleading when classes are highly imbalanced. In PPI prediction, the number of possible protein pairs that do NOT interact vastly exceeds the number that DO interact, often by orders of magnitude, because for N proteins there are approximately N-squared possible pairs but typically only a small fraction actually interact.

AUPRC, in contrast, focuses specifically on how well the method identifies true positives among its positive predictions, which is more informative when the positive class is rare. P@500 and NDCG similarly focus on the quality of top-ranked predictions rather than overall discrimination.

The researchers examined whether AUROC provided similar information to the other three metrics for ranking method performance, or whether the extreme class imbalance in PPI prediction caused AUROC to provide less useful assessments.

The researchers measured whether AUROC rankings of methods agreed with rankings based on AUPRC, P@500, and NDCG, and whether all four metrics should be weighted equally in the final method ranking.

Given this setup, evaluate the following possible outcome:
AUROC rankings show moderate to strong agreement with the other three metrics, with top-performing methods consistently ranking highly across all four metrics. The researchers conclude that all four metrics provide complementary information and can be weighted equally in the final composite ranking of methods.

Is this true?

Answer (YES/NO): NO